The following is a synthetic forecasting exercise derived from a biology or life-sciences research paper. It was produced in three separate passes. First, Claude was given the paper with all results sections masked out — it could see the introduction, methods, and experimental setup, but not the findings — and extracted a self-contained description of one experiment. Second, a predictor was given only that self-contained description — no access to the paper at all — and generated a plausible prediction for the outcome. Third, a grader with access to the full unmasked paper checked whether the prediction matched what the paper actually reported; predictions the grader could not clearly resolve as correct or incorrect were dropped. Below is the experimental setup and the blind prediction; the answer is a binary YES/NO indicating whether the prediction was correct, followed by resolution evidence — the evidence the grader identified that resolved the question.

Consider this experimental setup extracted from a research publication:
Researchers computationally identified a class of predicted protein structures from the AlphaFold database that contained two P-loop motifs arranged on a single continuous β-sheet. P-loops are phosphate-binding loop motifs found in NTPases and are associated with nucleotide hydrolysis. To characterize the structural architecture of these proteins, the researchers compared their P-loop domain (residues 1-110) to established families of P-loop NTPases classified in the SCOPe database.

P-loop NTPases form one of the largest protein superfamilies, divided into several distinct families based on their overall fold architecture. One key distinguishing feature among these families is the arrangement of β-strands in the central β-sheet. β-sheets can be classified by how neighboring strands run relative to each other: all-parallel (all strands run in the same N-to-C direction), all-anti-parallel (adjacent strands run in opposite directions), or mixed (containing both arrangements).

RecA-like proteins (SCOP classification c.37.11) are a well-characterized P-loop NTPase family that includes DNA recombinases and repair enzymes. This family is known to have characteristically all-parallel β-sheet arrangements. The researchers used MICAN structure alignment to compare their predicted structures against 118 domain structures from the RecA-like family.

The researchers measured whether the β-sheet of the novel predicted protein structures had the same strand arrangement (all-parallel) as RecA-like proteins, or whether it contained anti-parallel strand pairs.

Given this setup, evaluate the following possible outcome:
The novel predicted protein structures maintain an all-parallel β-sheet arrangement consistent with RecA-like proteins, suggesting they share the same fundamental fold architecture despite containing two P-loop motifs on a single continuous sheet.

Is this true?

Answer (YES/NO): NO